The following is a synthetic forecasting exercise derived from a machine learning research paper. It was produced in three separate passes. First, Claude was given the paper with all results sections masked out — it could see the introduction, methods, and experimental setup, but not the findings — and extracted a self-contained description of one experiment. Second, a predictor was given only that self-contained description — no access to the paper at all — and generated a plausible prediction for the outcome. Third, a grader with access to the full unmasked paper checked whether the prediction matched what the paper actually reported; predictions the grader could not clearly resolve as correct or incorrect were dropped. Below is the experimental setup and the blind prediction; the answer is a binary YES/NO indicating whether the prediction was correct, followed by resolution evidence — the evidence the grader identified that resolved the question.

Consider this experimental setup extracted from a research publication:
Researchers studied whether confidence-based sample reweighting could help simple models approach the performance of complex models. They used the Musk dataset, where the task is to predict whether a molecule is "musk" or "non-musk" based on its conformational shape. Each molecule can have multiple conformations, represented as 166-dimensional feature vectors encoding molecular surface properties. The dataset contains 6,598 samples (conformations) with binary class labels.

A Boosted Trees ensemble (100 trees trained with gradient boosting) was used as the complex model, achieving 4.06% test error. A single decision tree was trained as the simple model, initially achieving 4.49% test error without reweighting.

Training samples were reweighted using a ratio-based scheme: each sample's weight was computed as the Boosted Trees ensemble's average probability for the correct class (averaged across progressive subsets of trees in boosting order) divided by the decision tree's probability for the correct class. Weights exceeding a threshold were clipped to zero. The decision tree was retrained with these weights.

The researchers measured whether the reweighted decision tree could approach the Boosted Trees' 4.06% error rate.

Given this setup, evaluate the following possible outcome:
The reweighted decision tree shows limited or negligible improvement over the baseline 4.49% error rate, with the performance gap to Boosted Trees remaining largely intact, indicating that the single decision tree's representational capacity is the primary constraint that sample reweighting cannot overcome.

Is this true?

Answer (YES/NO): NO